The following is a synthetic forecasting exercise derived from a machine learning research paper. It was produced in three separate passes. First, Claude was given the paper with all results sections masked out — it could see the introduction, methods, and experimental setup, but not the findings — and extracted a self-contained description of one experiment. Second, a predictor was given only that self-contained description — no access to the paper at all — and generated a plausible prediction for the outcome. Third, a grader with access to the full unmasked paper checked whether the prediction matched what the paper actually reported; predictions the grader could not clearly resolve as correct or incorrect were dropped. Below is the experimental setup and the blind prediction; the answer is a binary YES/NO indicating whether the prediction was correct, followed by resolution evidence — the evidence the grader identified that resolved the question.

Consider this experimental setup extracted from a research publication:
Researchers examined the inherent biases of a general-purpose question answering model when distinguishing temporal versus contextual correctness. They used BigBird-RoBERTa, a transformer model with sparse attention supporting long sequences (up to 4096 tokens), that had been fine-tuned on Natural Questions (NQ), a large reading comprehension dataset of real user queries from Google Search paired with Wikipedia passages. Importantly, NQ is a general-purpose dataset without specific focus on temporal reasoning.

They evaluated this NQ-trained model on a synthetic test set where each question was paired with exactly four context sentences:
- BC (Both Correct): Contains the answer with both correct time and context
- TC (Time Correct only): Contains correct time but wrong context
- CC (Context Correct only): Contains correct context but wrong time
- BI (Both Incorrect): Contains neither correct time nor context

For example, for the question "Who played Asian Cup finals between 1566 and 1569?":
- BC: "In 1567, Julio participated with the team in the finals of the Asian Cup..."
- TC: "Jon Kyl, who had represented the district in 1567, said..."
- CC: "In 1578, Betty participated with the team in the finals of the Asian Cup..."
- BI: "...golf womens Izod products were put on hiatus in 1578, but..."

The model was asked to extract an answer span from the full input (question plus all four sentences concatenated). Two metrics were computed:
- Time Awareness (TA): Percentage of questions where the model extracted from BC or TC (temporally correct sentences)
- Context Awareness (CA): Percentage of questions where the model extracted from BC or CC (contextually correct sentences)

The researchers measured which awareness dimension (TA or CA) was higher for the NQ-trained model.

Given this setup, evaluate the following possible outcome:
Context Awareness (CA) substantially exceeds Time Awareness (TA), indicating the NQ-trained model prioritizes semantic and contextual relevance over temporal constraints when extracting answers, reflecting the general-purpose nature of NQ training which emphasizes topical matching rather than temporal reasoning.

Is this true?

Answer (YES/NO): YES